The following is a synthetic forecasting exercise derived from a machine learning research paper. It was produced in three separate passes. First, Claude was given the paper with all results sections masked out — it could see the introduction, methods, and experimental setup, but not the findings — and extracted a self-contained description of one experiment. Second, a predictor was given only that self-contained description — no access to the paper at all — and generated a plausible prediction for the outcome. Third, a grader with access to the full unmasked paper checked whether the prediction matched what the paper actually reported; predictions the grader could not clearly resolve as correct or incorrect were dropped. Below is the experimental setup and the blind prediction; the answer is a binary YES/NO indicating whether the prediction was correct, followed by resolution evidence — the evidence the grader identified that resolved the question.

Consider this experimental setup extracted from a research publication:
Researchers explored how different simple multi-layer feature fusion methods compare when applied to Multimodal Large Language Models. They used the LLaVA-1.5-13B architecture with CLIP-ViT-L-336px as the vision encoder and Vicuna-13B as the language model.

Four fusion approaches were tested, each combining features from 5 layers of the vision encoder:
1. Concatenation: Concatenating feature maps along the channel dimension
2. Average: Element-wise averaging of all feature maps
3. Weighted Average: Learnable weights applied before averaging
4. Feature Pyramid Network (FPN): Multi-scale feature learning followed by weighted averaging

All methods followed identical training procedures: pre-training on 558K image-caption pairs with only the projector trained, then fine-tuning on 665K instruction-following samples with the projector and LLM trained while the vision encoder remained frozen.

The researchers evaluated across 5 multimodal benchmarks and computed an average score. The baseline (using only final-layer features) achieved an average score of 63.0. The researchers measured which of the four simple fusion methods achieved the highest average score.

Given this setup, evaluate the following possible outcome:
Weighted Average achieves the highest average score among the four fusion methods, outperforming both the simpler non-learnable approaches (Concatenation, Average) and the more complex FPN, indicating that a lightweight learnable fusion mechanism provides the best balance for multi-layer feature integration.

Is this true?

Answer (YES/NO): NO